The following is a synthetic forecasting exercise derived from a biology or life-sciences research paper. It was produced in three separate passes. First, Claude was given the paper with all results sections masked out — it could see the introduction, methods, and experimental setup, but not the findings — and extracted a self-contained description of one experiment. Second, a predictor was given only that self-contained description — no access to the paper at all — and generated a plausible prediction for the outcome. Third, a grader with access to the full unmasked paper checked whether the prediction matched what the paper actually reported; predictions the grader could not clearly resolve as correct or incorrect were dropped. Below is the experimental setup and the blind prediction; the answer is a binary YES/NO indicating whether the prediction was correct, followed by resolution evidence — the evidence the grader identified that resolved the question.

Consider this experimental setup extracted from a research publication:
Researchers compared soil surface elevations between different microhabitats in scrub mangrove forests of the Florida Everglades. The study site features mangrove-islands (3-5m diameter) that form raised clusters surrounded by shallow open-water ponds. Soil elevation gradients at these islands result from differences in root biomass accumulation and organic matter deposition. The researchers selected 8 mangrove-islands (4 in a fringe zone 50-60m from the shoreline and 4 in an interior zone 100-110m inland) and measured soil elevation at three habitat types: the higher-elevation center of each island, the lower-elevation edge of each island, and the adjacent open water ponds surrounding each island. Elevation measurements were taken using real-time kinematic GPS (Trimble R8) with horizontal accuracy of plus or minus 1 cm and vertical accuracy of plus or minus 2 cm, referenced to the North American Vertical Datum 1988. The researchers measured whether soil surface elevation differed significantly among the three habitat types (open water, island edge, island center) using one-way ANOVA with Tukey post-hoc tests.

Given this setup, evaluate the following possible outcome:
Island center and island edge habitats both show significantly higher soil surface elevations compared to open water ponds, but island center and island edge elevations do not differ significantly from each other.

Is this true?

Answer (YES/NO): NO